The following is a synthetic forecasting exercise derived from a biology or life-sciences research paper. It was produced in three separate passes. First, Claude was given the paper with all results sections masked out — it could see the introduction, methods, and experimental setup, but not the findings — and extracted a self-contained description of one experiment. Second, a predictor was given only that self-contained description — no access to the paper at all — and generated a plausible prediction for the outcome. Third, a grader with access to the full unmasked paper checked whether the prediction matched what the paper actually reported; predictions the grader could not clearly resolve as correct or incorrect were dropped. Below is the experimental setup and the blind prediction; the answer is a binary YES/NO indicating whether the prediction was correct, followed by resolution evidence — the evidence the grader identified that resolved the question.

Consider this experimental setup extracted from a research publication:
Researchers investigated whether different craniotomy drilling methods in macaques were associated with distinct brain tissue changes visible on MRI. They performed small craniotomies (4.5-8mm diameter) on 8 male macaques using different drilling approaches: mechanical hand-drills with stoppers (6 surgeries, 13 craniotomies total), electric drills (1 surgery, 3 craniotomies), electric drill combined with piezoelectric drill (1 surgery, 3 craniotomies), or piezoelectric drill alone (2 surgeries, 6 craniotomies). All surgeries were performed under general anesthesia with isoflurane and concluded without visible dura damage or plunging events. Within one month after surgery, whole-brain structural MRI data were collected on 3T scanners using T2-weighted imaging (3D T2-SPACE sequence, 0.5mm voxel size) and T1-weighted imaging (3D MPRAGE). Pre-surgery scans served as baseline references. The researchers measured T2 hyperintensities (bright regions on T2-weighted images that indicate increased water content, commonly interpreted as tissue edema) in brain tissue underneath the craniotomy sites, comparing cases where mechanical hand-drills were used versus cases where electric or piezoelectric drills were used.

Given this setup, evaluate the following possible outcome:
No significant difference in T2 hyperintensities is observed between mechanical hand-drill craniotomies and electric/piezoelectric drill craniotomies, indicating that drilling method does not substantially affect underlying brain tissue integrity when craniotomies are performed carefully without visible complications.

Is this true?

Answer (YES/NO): NO